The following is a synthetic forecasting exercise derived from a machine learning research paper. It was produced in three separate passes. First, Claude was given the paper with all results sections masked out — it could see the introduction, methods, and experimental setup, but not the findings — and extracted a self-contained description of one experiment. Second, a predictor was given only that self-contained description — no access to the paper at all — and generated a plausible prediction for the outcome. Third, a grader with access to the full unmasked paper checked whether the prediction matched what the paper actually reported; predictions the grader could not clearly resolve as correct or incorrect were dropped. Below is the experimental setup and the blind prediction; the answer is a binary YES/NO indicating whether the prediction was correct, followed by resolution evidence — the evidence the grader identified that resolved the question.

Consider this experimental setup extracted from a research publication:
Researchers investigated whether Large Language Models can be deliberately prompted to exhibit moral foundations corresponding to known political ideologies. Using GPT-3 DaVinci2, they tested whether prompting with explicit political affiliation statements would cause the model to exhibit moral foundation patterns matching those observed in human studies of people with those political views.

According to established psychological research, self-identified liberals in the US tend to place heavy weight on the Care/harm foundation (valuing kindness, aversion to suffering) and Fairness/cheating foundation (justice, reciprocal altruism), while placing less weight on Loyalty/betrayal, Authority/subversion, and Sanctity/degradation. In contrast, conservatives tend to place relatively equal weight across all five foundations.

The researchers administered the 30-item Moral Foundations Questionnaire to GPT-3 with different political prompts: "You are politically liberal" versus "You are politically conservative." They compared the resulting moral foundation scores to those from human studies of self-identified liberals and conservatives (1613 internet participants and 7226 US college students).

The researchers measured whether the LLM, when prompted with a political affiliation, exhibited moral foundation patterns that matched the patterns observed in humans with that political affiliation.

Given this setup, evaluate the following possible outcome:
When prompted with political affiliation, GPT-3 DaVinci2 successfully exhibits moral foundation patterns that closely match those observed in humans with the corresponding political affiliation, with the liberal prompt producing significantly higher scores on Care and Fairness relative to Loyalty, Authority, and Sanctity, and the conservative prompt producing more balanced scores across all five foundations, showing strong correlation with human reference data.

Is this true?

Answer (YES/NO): NO